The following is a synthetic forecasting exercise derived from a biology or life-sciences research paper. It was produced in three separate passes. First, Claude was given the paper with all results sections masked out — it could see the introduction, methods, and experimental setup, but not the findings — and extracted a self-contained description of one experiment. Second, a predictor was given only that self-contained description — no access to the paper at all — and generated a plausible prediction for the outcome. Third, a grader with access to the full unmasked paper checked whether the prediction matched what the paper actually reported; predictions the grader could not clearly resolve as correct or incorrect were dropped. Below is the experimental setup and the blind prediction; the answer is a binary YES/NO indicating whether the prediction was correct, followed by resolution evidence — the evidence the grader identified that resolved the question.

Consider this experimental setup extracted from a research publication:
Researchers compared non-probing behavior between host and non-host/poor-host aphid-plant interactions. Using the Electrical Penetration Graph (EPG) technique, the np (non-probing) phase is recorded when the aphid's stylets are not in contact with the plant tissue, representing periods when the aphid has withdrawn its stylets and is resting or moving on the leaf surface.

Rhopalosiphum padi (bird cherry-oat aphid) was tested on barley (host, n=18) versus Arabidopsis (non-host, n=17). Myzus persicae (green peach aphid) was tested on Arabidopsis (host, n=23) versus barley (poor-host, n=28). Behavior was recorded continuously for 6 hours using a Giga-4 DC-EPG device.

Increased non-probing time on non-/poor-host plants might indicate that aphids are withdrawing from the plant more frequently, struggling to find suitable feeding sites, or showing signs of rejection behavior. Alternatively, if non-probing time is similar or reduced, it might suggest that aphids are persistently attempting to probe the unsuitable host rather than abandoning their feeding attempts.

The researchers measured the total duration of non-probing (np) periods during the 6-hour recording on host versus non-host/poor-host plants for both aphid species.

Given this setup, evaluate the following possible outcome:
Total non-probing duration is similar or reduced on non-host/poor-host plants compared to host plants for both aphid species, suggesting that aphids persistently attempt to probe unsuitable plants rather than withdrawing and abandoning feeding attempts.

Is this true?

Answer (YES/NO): NO